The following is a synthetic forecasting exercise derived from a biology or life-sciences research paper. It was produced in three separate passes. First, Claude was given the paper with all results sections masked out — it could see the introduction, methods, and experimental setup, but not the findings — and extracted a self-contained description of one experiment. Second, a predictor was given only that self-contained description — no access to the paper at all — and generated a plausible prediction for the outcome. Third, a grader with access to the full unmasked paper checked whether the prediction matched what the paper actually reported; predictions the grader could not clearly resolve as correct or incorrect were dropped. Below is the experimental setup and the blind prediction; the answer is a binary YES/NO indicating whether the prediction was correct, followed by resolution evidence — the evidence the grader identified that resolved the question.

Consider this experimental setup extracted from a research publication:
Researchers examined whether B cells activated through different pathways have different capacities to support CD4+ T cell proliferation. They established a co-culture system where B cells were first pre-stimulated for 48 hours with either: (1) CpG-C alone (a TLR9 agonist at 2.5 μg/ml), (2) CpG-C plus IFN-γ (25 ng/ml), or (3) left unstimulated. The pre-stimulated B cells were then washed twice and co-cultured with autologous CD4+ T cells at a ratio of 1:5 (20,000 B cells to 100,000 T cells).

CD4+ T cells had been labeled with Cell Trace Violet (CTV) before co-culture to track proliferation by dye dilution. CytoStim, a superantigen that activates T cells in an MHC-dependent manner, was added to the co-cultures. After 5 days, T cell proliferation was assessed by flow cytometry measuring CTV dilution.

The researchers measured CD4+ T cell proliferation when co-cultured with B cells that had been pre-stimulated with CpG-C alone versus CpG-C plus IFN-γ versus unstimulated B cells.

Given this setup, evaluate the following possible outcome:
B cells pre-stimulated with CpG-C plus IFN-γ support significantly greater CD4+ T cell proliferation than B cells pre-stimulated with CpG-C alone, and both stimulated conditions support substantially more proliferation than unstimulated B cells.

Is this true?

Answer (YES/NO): NO